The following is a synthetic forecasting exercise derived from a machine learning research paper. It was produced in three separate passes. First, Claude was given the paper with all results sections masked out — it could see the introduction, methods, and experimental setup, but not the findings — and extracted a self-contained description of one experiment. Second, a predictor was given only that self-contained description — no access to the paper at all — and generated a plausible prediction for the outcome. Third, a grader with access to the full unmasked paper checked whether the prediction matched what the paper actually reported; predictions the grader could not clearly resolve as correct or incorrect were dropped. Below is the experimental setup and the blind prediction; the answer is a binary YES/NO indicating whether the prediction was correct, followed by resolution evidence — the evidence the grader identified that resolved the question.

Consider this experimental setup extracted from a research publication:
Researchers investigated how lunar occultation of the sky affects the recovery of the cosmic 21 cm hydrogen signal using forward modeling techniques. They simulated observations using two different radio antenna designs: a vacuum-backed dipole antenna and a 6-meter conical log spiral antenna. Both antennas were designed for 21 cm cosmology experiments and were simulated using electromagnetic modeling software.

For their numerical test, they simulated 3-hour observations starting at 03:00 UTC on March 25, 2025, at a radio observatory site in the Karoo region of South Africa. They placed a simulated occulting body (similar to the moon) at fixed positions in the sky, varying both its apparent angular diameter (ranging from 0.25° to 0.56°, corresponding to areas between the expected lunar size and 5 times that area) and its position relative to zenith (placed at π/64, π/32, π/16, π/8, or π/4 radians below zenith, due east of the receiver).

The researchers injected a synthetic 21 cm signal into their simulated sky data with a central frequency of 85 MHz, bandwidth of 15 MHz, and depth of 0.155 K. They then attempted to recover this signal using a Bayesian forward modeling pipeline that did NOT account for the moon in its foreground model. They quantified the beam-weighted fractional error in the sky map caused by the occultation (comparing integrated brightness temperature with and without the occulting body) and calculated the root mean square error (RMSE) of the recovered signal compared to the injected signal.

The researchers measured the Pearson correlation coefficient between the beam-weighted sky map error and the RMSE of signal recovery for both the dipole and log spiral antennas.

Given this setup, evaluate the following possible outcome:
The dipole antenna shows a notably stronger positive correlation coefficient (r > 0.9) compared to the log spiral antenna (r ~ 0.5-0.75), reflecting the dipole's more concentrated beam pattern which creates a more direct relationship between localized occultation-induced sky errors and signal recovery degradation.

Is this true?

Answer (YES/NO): NO